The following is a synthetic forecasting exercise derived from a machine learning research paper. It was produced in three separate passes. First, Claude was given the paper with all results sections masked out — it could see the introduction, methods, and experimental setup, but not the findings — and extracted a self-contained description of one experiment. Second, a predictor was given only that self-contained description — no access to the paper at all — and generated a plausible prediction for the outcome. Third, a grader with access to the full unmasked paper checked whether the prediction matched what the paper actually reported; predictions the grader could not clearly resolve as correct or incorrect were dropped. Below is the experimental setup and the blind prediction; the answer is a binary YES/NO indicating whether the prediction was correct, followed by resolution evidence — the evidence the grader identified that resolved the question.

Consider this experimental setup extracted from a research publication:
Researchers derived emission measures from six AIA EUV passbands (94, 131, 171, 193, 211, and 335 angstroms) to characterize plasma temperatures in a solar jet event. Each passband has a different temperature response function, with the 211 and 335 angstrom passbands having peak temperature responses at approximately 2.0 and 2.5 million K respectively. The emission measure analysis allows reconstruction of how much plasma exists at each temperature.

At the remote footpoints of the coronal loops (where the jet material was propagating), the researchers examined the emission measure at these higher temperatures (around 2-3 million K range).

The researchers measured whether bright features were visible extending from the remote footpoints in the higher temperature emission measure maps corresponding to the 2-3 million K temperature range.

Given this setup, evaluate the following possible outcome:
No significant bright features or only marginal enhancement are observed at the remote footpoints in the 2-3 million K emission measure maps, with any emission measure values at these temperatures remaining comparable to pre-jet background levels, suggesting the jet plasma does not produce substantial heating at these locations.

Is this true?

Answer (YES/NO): NO